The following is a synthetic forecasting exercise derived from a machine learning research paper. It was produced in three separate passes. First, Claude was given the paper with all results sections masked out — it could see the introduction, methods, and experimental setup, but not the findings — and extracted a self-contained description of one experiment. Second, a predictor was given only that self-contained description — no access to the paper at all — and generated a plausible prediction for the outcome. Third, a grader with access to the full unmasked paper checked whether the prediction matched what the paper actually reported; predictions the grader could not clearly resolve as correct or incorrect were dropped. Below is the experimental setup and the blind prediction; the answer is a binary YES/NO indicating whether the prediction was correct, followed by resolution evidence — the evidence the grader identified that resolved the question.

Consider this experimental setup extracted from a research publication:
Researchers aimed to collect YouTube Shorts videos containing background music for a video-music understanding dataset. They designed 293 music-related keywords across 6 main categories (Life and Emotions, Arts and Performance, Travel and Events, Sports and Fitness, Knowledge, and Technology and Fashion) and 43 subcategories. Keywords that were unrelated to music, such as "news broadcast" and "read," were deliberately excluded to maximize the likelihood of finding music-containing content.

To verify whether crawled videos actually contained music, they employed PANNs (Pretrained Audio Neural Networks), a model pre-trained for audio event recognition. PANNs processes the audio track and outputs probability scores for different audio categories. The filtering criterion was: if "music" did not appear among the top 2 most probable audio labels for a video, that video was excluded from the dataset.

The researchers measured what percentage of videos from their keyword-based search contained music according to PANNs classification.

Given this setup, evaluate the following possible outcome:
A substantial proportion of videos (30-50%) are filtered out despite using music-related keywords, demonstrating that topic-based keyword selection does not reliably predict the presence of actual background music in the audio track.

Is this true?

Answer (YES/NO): NO